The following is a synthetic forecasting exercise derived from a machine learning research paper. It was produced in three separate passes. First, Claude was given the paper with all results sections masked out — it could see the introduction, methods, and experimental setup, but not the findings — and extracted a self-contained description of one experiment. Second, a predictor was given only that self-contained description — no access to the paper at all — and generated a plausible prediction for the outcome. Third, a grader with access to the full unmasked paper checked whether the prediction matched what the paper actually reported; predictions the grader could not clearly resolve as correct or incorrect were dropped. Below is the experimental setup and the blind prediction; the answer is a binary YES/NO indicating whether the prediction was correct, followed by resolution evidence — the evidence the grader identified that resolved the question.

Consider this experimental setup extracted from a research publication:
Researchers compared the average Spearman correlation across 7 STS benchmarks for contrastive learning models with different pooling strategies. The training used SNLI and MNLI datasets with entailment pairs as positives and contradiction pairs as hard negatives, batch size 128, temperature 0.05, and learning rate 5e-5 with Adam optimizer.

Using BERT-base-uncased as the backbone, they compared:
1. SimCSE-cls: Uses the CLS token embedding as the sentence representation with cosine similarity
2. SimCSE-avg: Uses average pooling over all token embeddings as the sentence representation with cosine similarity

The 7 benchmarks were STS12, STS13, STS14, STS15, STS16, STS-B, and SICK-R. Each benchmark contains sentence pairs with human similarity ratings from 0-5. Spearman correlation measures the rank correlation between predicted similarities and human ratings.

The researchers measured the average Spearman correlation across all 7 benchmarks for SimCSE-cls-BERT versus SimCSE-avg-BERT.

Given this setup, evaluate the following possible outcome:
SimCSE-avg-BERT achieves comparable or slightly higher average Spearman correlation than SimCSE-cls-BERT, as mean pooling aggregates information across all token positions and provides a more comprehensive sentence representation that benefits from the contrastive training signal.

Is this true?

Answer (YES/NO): YES